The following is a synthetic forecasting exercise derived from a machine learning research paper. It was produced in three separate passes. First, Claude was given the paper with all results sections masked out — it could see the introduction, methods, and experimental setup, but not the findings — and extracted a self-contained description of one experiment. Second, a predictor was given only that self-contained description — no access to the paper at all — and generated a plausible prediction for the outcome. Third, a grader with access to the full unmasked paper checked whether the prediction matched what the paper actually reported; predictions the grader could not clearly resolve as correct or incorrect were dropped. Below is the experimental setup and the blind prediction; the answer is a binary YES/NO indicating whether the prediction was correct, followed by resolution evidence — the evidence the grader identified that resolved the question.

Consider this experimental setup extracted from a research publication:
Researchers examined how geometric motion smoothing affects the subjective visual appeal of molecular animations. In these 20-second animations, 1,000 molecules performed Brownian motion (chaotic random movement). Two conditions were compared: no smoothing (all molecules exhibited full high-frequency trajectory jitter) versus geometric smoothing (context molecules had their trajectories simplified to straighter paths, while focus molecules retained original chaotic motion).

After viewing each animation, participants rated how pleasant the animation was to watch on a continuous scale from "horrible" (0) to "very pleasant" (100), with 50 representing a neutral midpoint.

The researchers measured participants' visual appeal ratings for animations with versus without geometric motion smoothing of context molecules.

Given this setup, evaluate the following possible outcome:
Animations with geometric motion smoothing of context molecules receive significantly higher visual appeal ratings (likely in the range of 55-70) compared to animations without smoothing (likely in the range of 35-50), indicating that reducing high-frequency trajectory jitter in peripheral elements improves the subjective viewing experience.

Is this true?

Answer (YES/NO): NO